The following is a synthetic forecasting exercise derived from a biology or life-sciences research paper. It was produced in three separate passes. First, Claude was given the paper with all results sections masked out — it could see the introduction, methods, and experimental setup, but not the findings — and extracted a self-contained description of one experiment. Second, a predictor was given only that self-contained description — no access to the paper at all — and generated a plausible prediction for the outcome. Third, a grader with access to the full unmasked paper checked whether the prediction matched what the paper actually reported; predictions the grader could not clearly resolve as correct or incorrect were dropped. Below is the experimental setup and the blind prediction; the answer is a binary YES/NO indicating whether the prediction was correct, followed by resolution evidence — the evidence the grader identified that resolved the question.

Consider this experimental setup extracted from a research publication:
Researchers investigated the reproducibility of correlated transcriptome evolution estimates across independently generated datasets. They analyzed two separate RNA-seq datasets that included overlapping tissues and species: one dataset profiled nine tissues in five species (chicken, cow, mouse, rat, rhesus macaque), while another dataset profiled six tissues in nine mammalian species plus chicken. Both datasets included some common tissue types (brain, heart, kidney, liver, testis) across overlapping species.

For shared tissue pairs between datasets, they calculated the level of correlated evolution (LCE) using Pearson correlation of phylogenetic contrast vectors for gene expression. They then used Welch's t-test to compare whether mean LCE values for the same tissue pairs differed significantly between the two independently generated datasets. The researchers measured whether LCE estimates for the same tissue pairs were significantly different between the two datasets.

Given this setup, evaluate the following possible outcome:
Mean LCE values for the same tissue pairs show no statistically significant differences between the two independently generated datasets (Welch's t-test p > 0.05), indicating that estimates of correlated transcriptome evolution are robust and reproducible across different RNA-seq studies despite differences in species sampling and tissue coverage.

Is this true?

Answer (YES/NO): YES